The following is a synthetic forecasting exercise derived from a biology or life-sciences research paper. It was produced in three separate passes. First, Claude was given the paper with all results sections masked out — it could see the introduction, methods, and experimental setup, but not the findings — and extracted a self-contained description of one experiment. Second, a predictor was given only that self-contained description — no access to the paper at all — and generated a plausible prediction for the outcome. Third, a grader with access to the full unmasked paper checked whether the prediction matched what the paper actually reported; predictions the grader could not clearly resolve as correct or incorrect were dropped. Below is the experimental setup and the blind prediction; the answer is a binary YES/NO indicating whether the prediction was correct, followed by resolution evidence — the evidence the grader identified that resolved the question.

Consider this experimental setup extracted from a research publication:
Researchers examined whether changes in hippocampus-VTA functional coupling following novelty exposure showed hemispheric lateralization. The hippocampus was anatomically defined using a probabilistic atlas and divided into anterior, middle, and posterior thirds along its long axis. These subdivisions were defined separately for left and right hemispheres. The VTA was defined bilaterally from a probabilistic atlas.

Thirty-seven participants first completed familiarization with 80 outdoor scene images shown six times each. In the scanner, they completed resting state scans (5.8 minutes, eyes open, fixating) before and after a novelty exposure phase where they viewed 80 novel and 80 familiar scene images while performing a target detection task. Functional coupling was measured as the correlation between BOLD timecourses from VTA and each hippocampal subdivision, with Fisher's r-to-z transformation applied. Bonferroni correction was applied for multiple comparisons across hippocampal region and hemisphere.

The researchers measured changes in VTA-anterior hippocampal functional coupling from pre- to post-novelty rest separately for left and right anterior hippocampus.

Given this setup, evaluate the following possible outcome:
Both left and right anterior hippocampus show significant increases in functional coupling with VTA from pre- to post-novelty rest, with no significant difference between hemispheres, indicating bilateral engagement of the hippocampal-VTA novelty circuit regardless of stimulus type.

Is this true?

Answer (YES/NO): NO